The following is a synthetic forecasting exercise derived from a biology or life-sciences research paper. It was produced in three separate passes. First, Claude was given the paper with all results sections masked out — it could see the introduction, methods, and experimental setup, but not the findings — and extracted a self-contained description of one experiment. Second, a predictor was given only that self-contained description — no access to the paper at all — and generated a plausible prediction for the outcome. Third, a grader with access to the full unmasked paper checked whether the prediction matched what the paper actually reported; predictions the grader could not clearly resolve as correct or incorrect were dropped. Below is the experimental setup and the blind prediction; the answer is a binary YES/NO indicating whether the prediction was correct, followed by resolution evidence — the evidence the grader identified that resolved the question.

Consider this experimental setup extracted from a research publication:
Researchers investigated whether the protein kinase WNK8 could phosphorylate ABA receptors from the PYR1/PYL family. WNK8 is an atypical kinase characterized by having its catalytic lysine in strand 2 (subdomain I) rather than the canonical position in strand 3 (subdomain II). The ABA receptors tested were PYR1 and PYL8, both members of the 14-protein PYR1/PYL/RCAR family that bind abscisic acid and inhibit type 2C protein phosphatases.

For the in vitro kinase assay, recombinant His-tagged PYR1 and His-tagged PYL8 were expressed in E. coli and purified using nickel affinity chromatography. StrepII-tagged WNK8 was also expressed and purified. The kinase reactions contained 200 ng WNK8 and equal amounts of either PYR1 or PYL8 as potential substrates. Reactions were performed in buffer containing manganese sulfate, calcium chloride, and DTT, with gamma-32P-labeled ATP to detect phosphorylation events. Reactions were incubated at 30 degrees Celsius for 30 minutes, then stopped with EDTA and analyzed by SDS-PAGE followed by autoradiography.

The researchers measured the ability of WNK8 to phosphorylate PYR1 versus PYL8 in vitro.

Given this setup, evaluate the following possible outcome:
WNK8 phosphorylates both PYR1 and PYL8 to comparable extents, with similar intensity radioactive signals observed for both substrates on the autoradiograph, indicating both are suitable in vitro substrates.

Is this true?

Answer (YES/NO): NO